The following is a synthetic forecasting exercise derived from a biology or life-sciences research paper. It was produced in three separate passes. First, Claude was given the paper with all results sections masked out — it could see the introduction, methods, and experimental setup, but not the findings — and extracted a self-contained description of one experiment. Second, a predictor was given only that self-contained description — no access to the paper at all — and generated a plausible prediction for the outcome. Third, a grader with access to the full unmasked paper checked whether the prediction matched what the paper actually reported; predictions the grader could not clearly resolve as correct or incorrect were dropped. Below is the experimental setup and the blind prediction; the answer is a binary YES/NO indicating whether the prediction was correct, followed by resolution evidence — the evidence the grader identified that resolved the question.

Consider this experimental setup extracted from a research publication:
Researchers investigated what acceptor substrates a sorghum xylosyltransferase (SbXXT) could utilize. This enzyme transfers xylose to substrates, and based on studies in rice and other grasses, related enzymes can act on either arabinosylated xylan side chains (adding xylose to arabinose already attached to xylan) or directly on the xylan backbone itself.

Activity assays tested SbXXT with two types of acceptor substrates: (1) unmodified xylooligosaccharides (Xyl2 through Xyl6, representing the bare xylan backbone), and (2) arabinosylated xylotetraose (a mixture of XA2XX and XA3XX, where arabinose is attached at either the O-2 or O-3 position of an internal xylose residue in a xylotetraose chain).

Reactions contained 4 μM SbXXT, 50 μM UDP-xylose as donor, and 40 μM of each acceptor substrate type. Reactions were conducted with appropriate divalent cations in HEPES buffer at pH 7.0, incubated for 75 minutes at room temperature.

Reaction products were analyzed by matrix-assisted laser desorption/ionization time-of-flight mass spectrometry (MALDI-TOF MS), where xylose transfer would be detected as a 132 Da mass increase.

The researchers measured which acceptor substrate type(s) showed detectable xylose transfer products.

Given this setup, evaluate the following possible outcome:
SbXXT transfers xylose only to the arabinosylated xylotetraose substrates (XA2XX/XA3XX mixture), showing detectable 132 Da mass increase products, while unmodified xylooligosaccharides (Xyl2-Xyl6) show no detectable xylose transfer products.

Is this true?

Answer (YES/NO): NO